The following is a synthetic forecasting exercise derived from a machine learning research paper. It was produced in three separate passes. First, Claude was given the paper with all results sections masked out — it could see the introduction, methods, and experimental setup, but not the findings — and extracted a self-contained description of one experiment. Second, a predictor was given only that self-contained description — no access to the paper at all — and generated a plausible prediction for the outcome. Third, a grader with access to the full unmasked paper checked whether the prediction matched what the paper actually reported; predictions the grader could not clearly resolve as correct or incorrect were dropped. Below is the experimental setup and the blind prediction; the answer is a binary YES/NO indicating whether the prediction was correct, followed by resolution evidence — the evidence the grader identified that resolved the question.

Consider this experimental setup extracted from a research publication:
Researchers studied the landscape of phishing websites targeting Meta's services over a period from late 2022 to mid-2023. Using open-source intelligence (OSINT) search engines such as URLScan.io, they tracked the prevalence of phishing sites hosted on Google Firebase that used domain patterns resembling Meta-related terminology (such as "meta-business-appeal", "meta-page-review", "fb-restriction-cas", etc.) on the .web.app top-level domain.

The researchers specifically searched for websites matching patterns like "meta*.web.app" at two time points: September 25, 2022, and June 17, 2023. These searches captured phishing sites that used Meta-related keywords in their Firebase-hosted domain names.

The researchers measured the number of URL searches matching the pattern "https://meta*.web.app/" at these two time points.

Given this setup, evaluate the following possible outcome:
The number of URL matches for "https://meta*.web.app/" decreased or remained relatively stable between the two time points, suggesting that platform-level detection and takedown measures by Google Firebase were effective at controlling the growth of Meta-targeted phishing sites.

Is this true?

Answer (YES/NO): NO